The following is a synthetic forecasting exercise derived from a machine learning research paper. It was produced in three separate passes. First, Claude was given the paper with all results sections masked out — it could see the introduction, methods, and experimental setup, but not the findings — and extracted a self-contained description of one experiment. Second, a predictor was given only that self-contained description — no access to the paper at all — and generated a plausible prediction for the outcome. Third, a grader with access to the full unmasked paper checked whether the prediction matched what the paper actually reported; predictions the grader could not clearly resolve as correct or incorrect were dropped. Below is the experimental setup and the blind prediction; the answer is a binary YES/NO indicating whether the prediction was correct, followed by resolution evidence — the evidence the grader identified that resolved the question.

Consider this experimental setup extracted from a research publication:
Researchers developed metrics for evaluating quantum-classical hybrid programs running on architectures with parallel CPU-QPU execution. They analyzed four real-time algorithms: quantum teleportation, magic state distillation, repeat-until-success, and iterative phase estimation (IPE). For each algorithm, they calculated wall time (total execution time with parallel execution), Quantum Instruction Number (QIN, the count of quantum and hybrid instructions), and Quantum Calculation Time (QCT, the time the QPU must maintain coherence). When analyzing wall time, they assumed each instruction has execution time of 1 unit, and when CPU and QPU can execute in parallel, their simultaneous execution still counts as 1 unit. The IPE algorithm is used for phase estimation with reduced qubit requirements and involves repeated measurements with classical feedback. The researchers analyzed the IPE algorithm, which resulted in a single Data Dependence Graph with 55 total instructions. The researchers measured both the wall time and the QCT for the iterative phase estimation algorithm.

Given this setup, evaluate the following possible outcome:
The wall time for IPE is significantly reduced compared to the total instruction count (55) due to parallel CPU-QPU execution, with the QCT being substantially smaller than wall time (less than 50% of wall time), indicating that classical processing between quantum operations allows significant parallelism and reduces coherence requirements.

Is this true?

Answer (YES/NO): NO